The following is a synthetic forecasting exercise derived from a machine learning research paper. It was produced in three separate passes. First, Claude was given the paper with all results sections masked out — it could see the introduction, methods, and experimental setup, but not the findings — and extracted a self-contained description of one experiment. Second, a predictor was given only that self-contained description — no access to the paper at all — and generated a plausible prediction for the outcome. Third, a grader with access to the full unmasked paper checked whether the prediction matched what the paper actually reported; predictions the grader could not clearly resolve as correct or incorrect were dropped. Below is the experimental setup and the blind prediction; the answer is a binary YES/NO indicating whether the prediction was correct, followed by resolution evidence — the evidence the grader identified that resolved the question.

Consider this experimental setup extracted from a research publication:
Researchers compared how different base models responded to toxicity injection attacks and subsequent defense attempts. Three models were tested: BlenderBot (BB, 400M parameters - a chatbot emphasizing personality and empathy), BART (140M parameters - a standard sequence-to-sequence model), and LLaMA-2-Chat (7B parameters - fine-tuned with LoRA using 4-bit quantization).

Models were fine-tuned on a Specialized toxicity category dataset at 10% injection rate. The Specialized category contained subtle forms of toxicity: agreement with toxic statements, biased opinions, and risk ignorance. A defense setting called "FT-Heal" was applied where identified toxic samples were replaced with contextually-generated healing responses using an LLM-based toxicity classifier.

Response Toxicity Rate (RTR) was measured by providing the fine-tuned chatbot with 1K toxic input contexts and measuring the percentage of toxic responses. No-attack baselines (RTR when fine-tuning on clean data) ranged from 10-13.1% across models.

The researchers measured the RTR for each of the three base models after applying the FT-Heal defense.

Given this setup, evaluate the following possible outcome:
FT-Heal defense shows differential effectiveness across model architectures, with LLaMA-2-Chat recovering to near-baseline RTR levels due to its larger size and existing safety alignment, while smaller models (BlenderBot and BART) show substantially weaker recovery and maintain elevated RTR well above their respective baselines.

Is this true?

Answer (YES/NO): NO